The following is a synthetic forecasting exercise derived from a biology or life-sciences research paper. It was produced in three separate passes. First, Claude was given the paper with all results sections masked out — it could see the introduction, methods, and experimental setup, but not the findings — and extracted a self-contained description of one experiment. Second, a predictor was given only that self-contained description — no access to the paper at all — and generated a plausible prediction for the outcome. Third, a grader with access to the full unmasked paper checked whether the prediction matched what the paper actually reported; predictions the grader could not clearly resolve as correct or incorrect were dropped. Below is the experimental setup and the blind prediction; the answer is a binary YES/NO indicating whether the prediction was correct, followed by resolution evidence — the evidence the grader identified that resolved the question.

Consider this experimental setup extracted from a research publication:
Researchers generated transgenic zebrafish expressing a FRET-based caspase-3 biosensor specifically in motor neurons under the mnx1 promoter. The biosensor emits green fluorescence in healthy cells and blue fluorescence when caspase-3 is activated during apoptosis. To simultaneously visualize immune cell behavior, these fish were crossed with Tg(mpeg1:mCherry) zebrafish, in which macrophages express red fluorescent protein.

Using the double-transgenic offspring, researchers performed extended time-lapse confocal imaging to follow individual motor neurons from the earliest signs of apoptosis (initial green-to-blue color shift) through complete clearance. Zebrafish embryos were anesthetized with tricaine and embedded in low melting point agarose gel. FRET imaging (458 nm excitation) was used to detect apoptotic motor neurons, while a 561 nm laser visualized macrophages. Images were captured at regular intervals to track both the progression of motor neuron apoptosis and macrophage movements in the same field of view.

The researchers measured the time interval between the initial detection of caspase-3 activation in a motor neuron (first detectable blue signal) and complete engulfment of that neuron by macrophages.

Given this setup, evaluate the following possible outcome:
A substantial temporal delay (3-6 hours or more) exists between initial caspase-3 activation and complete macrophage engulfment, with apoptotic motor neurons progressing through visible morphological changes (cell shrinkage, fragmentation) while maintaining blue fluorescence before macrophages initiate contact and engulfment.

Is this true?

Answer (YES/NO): NO